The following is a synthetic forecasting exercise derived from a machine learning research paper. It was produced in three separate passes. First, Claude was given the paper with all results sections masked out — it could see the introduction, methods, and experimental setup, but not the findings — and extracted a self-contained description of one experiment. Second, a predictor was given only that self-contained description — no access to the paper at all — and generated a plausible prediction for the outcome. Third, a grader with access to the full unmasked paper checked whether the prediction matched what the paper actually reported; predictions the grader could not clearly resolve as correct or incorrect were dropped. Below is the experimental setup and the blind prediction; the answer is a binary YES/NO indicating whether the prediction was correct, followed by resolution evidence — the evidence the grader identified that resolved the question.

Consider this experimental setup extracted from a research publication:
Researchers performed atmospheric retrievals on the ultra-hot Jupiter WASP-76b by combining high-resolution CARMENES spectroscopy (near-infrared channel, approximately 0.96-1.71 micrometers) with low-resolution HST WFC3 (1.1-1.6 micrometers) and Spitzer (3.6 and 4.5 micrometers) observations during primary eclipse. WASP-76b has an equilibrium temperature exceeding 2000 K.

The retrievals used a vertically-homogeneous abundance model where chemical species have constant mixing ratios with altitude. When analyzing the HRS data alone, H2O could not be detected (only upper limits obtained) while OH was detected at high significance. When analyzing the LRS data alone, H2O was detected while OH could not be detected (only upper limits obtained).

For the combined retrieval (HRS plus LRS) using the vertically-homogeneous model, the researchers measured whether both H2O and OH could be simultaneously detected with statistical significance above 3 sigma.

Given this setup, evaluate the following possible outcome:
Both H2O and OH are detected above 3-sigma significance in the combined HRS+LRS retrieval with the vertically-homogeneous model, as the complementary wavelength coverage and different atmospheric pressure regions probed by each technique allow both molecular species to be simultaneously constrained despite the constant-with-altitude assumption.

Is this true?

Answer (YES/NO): YES